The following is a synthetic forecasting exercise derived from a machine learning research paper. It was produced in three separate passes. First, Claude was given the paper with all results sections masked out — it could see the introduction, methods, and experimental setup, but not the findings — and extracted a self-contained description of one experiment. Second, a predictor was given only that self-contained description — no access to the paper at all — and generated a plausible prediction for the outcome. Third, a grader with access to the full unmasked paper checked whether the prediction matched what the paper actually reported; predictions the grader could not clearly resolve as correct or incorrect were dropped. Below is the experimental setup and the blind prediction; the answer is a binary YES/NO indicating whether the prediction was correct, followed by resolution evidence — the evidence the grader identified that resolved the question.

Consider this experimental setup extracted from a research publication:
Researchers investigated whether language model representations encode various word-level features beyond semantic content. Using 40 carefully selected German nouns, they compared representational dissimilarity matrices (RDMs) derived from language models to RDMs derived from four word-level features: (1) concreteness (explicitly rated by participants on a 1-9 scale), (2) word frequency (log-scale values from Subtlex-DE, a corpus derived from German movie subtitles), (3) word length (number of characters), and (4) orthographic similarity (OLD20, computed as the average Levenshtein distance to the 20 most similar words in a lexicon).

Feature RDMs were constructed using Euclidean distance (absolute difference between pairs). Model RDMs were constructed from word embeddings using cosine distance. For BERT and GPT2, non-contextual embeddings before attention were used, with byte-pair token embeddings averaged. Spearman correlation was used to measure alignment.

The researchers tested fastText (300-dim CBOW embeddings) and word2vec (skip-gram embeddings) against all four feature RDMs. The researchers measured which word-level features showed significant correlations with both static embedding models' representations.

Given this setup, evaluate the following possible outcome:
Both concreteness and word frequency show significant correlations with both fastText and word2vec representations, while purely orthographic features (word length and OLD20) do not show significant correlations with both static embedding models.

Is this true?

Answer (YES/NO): YES